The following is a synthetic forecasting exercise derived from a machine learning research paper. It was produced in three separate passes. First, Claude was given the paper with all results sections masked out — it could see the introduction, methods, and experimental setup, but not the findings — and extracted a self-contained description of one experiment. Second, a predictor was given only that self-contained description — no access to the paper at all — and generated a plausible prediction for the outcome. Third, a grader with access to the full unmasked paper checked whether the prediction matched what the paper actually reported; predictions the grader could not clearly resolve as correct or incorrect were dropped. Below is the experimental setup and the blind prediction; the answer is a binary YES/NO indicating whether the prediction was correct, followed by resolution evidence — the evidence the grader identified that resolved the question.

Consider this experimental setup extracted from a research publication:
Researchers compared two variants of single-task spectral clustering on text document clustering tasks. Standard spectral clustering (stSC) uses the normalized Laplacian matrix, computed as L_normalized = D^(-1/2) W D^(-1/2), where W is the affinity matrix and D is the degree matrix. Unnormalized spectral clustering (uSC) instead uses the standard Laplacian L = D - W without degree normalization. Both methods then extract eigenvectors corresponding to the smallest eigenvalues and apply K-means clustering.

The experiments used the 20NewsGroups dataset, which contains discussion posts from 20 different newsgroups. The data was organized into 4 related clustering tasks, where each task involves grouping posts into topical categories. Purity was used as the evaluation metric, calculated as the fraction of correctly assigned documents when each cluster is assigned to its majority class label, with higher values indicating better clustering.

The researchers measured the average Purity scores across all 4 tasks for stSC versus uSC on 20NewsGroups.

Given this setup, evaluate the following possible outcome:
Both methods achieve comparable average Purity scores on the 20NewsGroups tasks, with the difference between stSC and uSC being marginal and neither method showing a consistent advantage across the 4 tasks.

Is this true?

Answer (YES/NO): NO